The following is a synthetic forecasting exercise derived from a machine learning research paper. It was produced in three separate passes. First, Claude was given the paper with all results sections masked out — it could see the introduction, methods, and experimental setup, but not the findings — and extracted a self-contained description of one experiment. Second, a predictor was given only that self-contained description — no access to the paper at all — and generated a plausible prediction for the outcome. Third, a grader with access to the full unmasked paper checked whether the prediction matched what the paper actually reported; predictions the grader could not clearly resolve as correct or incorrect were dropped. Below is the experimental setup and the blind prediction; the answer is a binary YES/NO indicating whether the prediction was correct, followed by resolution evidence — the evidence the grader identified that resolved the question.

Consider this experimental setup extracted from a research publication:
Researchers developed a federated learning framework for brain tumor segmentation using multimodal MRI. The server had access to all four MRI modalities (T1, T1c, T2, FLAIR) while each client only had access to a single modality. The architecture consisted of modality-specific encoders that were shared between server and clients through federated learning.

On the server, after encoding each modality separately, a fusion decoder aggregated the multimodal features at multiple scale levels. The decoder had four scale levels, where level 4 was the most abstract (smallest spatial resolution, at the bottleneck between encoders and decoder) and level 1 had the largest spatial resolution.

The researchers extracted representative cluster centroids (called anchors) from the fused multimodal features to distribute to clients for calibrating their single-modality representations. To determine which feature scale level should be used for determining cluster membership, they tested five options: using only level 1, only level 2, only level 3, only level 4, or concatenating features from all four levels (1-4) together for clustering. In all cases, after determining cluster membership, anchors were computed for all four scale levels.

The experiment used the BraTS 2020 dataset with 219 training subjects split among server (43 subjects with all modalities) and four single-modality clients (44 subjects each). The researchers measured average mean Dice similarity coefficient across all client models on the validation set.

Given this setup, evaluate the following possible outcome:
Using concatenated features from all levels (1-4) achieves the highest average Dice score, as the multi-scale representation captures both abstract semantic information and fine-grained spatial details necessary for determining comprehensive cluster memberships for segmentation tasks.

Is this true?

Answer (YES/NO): NO